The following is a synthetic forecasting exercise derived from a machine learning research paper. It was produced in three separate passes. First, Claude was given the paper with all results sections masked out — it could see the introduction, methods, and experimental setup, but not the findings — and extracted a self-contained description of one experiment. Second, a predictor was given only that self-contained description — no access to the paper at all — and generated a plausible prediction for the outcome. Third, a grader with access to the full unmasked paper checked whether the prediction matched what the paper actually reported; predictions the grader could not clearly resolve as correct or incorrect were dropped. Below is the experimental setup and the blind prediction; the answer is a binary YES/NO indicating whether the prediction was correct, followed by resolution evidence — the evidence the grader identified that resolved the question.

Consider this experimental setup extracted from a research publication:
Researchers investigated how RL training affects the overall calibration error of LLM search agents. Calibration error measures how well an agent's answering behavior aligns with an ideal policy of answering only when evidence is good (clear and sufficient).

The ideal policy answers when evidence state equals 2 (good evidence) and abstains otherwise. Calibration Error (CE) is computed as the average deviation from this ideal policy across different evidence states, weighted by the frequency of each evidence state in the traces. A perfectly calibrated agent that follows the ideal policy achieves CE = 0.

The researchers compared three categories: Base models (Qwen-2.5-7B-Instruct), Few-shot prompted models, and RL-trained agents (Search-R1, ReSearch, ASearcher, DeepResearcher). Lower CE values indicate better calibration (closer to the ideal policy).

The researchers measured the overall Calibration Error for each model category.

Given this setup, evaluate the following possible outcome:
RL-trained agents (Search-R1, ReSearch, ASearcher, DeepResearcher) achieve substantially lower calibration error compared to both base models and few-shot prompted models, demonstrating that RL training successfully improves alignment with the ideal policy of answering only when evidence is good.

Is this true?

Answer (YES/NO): YES